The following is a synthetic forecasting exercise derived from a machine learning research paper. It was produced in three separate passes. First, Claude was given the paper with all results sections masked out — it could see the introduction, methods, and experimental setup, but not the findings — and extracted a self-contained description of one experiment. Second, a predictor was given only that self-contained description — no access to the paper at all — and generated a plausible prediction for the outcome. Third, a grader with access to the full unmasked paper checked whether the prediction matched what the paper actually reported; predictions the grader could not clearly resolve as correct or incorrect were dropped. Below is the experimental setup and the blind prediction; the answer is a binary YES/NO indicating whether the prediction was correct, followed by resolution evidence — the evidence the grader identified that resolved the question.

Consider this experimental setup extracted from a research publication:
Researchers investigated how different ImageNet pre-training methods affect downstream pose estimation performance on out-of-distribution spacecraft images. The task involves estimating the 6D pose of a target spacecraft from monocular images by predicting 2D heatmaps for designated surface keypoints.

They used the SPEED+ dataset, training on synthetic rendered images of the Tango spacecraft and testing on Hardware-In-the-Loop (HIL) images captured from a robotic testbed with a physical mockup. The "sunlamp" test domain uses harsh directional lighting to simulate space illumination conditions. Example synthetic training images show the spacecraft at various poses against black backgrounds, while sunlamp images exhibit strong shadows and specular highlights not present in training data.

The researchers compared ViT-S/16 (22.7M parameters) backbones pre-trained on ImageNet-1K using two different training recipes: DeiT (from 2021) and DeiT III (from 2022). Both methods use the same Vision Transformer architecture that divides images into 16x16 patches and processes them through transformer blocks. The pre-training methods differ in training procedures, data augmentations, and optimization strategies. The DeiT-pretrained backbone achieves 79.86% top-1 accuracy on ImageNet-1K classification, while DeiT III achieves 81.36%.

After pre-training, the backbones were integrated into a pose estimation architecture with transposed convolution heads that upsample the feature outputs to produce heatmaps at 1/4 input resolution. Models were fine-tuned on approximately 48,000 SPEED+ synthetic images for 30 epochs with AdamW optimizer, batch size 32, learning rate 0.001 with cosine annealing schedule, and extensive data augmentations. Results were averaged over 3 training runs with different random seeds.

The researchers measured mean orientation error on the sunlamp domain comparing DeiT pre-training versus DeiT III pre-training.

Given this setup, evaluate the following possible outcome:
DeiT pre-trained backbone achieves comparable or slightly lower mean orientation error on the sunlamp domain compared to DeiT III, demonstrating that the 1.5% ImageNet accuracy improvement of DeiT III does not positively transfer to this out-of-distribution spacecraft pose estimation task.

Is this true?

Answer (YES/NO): NO